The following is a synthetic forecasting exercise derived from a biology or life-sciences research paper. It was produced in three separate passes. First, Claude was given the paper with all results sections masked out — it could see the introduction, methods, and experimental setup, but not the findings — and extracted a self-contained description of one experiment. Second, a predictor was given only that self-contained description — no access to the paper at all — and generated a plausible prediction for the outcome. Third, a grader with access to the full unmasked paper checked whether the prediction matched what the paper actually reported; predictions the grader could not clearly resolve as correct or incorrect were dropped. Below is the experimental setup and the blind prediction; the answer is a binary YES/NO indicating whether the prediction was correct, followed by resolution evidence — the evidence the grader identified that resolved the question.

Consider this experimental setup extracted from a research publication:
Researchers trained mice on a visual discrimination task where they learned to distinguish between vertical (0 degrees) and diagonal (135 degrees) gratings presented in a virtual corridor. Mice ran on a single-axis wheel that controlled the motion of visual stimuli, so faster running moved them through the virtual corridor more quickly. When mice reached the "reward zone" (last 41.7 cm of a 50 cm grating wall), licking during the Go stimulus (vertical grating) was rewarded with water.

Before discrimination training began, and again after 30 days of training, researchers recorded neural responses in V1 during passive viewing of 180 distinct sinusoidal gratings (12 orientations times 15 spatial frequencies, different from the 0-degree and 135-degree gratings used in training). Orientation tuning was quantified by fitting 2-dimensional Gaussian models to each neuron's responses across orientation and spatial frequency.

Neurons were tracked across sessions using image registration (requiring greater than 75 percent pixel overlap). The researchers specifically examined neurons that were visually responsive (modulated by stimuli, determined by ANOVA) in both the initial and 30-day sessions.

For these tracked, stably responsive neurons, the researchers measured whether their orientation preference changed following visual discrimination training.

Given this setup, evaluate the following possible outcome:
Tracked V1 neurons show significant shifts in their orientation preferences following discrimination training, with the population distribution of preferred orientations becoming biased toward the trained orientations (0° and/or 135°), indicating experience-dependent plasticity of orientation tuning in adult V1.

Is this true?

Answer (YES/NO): NO